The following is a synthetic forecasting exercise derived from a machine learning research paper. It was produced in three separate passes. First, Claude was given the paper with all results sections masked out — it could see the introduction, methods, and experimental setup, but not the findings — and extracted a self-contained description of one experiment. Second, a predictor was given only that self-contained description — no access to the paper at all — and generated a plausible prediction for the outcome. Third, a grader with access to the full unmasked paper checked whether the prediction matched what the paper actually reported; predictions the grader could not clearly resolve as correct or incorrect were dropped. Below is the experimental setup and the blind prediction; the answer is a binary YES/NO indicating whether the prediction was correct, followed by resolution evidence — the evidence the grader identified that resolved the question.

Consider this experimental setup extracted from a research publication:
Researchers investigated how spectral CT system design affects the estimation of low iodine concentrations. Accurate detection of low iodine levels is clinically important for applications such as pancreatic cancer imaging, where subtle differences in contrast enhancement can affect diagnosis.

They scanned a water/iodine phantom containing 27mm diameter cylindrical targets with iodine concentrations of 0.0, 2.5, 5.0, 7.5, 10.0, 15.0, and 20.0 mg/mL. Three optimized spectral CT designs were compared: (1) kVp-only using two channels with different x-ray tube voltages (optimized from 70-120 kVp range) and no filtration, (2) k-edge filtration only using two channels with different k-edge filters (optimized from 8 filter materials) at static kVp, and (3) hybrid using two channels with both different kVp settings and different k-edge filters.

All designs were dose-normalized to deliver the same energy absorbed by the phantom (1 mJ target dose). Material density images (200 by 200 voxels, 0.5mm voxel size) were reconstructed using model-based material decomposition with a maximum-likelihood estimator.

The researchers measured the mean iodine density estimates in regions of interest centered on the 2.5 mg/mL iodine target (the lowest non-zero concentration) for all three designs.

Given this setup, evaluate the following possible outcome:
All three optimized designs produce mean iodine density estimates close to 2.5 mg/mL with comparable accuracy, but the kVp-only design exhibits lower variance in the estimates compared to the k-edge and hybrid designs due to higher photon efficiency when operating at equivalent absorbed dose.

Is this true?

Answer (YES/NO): NO